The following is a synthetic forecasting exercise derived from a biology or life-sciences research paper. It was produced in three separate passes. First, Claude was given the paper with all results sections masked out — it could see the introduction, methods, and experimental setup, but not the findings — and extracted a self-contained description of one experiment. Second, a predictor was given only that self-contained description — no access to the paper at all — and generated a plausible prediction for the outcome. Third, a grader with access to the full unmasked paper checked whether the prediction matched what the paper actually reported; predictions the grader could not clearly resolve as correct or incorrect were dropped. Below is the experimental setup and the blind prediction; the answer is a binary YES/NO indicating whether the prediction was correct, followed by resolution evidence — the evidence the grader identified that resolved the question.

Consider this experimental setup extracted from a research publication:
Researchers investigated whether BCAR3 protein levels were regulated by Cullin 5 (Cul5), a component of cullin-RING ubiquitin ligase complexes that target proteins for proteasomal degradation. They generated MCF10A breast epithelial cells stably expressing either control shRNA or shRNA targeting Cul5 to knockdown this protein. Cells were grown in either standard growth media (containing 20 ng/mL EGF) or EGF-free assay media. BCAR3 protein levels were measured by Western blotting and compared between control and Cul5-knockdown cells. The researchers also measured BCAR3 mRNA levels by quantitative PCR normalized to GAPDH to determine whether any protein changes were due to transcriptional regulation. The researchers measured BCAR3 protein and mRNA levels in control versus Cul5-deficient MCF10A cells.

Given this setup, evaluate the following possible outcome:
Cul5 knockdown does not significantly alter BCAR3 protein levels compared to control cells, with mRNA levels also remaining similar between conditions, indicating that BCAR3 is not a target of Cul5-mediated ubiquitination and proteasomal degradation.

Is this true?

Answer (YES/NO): NO